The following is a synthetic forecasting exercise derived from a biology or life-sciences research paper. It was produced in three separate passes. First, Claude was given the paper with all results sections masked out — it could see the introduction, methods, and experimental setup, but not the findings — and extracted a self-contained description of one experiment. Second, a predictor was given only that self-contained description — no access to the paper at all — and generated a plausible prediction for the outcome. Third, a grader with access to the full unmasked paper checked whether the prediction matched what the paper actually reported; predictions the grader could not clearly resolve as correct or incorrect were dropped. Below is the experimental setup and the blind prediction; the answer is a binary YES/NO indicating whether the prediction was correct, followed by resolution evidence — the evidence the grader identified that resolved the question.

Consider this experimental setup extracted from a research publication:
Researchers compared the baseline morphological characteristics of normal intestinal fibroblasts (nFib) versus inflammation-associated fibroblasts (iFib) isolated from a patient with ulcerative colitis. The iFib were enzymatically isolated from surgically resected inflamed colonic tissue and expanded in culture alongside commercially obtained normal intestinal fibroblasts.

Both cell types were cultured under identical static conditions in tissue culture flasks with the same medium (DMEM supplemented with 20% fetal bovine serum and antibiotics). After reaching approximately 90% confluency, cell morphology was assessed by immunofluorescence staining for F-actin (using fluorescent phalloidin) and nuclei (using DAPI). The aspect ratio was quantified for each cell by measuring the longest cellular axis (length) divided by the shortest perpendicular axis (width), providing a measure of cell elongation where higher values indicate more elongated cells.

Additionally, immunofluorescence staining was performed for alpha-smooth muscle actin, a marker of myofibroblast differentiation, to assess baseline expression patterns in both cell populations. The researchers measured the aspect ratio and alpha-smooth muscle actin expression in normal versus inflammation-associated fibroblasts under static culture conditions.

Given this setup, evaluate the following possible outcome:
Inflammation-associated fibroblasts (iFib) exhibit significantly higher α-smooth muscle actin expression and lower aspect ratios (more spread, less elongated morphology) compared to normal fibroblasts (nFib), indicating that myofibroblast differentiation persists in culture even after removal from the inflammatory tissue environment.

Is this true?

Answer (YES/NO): NO